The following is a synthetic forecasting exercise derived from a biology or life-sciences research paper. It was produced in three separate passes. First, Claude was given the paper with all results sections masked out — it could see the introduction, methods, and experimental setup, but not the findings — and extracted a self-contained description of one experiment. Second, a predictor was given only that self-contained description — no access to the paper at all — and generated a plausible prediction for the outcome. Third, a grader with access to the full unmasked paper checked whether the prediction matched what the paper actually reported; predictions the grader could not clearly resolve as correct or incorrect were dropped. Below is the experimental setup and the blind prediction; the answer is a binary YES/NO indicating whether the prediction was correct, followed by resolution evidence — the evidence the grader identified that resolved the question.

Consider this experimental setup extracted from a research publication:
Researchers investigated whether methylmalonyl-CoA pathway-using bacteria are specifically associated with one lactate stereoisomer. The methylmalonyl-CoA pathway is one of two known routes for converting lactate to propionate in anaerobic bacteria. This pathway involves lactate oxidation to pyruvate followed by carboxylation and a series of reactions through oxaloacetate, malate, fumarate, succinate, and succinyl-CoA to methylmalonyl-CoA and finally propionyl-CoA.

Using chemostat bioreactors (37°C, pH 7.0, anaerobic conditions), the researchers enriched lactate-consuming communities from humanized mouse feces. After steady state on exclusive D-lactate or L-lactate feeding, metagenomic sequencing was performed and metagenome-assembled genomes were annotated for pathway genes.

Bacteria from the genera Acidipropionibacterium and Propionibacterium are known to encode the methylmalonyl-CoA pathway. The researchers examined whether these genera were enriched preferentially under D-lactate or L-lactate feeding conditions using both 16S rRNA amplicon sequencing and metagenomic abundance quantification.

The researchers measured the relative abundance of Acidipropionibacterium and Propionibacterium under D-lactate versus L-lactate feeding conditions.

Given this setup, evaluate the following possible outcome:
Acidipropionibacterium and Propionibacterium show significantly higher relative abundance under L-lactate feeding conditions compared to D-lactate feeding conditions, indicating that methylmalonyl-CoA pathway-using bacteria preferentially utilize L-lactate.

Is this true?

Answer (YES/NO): YES